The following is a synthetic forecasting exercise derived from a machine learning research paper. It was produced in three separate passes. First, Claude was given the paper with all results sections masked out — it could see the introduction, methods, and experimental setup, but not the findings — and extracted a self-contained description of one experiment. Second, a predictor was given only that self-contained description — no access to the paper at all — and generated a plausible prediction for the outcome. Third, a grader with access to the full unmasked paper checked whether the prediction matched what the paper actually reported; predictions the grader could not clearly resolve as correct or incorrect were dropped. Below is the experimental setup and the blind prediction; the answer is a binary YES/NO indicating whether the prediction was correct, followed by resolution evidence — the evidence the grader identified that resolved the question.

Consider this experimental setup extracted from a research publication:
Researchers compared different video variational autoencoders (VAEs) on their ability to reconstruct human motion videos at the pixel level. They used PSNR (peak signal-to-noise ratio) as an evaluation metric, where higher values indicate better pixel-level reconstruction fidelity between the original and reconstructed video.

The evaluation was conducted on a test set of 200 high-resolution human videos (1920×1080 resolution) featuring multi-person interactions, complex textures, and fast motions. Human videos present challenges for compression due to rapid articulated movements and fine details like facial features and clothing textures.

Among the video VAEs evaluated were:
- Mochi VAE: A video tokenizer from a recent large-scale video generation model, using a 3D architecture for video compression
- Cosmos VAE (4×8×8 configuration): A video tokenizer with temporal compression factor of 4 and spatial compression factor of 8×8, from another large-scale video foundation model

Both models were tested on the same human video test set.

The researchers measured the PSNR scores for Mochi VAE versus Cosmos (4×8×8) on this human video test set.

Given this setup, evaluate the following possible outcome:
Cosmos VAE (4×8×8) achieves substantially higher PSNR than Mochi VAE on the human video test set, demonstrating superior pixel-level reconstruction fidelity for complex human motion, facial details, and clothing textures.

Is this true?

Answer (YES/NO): YES